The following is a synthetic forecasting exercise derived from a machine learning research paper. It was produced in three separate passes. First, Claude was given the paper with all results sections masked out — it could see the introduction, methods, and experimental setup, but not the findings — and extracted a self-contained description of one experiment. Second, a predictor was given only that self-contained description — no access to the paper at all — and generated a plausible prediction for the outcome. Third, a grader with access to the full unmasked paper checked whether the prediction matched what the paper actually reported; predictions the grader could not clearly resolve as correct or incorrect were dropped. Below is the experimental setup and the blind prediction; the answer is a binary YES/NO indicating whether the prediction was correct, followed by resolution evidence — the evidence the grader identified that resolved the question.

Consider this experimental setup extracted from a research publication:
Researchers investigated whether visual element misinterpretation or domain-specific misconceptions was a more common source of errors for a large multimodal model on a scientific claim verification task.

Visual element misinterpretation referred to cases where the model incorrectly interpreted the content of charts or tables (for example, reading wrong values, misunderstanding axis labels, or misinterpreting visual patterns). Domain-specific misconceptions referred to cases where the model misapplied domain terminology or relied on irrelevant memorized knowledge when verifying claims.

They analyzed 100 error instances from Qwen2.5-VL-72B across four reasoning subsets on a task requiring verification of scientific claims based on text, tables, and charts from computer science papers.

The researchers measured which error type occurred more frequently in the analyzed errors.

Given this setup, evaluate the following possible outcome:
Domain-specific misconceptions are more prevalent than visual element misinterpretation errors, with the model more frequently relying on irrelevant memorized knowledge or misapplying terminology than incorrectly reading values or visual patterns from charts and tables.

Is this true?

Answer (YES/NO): NO